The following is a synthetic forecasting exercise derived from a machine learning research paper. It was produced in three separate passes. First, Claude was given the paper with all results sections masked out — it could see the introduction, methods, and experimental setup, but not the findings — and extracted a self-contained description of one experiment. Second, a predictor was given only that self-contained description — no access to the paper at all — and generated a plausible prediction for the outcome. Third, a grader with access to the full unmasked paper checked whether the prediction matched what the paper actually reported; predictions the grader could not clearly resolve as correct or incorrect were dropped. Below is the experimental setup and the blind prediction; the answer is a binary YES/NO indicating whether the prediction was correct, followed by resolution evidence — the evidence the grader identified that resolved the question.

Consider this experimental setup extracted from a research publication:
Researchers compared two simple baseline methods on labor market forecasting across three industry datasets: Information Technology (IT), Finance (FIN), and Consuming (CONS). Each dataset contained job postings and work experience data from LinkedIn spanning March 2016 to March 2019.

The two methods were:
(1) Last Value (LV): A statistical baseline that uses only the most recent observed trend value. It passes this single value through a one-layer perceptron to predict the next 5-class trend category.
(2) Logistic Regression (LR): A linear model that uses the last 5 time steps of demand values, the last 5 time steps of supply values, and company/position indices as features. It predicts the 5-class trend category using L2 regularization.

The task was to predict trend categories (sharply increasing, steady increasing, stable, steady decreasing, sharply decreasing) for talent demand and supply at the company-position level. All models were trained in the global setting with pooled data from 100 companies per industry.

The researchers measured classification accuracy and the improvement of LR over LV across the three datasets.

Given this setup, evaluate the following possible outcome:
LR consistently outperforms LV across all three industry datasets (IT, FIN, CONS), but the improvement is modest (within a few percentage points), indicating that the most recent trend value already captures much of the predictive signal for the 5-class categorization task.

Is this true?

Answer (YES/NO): NO